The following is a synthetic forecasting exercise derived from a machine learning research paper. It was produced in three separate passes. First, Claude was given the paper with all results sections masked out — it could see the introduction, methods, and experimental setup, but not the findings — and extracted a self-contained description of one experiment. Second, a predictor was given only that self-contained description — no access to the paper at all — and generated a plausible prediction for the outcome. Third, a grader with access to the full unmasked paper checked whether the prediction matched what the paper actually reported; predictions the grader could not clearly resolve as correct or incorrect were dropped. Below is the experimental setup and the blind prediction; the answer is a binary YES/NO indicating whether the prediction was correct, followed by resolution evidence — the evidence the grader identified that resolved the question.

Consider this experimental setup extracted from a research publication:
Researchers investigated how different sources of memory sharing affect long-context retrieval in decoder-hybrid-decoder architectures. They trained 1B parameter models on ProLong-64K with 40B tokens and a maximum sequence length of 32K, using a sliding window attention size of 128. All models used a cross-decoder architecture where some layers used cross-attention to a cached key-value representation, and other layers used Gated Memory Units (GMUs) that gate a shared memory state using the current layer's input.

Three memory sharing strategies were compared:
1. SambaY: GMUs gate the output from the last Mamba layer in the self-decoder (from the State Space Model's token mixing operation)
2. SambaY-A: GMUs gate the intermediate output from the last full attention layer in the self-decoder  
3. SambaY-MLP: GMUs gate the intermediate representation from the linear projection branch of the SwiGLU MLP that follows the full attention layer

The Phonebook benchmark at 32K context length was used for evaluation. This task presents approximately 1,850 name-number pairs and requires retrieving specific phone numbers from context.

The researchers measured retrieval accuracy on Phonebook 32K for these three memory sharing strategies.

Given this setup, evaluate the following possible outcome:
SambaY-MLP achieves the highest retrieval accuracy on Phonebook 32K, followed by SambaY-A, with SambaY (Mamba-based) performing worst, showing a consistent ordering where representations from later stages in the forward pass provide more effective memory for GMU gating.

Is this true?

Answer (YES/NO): NO